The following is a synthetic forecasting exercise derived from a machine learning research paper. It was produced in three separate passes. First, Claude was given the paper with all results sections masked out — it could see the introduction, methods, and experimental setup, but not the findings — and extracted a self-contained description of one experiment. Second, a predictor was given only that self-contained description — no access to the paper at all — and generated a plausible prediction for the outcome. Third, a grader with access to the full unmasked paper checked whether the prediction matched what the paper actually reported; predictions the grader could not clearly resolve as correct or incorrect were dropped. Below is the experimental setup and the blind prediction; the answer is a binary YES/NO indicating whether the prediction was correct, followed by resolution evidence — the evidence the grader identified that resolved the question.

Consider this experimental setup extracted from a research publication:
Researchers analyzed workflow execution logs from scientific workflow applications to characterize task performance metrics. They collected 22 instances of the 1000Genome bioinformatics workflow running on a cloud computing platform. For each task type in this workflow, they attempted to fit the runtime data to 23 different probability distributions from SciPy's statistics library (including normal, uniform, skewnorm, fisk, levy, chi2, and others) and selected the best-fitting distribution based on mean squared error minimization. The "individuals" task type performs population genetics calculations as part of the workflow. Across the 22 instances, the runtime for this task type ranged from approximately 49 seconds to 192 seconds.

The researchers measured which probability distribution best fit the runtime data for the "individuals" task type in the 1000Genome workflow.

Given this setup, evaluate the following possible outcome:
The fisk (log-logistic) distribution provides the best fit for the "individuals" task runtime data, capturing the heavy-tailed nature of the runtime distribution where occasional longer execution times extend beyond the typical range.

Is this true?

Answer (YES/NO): NO